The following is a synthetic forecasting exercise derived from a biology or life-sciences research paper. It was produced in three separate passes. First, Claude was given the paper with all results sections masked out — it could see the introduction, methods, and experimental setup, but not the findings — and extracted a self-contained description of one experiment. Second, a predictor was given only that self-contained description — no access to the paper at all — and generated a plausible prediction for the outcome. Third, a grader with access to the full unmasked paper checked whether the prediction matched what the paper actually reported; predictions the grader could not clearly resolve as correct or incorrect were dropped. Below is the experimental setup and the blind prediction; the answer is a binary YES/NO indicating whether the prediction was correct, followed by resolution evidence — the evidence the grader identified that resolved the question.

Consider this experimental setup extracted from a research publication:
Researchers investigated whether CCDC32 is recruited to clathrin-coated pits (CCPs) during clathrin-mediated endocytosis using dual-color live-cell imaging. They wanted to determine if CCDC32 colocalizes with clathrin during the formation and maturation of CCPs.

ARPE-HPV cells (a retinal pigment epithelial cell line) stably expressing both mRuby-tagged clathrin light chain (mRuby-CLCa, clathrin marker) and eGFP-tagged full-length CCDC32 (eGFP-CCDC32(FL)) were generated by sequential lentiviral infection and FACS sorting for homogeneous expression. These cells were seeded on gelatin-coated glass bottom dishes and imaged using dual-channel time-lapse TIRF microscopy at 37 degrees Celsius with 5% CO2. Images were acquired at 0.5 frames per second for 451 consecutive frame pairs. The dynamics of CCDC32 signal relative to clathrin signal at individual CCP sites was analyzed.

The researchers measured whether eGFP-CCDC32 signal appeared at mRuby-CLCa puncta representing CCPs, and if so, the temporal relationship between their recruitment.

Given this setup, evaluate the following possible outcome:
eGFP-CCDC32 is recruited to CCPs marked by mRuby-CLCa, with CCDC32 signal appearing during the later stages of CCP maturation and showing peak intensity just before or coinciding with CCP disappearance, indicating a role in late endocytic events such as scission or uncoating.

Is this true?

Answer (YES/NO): NO